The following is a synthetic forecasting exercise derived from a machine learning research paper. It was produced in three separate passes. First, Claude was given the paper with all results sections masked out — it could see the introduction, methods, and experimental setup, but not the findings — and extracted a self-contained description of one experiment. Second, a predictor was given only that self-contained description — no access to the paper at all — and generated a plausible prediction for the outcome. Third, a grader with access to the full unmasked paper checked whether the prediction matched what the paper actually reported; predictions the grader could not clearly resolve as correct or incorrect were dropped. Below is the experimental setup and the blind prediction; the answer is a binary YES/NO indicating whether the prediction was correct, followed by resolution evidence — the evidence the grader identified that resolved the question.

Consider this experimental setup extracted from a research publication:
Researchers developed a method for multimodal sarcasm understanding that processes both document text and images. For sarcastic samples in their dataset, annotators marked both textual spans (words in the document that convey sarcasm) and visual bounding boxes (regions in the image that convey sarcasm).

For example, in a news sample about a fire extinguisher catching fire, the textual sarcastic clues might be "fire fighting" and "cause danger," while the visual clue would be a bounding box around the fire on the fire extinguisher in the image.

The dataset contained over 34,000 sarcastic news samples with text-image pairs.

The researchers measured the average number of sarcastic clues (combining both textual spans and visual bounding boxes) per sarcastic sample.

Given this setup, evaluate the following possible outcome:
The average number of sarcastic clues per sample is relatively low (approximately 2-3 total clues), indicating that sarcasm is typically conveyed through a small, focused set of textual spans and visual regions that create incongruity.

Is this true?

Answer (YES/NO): YES